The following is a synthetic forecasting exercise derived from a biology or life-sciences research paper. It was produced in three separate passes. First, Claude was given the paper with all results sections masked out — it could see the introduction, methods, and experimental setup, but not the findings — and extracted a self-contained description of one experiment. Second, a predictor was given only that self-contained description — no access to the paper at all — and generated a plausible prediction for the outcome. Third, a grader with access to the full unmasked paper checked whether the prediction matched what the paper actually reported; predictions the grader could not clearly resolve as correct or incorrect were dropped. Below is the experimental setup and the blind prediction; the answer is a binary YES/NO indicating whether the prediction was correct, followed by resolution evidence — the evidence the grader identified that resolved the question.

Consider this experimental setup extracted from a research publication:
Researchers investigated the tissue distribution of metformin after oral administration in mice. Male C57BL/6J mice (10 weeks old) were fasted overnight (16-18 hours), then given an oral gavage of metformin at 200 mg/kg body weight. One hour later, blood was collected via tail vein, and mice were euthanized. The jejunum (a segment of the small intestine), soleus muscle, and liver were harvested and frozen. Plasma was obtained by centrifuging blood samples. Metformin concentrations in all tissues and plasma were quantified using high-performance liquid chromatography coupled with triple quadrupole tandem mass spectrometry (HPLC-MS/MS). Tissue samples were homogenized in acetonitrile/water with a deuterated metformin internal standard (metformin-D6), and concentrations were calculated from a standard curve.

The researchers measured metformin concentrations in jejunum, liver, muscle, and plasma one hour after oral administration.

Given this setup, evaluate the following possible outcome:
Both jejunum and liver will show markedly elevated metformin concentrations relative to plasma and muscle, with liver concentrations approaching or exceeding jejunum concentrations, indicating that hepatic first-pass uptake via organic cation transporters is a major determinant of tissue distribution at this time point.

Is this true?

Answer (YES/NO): NO